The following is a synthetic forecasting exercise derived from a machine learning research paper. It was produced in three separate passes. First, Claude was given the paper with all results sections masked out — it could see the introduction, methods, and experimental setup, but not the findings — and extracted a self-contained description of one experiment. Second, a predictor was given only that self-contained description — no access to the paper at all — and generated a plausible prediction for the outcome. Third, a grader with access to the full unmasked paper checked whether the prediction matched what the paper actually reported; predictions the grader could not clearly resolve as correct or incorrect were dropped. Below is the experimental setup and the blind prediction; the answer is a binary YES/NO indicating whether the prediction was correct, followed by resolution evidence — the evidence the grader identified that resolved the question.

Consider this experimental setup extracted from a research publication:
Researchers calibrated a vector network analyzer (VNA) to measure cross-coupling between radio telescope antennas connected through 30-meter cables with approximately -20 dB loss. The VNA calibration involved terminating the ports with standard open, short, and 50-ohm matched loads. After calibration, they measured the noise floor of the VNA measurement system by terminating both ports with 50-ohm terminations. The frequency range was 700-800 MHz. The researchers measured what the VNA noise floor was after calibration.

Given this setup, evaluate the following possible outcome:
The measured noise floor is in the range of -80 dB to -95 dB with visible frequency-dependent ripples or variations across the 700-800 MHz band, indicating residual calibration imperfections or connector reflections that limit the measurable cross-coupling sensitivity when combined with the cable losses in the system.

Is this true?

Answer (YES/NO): NO